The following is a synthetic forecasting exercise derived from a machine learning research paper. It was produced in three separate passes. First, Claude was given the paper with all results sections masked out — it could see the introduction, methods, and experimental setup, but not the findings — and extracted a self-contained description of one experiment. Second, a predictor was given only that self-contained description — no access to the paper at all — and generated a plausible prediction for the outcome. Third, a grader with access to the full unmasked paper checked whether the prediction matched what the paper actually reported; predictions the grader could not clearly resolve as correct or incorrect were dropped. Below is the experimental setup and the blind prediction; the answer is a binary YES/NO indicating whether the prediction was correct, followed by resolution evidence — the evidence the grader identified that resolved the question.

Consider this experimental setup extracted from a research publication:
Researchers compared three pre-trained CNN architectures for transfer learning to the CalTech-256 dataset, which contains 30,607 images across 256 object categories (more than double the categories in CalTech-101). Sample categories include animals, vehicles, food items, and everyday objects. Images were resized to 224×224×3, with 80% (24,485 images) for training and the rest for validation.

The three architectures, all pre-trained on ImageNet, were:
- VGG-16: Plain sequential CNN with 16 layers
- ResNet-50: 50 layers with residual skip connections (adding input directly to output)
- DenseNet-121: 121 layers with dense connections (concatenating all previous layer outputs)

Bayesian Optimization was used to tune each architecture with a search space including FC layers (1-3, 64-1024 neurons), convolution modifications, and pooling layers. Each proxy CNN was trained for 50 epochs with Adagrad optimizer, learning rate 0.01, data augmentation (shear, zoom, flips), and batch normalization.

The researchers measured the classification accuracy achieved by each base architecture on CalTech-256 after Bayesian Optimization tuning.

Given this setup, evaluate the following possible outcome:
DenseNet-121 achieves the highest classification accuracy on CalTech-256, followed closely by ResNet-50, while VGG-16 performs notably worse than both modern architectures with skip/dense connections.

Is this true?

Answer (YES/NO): YES